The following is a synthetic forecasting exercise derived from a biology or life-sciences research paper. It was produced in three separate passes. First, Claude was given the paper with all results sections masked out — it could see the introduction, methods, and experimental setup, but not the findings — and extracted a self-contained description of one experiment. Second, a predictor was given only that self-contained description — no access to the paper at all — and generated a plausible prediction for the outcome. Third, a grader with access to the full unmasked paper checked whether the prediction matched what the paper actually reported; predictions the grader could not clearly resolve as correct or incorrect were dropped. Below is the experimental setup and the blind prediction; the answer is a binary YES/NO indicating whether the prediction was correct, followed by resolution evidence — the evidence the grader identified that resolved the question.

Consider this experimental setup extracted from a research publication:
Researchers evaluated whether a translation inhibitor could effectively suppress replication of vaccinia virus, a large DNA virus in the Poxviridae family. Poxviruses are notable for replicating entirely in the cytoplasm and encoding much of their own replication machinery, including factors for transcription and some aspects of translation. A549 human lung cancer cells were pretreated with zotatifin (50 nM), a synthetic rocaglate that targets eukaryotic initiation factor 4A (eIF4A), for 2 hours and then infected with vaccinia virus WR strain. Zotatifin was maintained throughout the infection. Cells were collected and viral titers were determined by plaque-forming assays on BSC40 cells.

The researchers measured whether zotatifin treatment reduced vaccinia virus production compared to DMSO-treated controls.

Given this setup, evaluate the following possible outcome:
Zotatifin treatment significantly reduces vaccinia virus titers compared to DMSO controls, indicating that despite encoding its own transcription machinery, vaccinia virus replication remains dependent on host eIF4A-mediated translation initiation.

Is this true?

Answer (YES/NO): YES